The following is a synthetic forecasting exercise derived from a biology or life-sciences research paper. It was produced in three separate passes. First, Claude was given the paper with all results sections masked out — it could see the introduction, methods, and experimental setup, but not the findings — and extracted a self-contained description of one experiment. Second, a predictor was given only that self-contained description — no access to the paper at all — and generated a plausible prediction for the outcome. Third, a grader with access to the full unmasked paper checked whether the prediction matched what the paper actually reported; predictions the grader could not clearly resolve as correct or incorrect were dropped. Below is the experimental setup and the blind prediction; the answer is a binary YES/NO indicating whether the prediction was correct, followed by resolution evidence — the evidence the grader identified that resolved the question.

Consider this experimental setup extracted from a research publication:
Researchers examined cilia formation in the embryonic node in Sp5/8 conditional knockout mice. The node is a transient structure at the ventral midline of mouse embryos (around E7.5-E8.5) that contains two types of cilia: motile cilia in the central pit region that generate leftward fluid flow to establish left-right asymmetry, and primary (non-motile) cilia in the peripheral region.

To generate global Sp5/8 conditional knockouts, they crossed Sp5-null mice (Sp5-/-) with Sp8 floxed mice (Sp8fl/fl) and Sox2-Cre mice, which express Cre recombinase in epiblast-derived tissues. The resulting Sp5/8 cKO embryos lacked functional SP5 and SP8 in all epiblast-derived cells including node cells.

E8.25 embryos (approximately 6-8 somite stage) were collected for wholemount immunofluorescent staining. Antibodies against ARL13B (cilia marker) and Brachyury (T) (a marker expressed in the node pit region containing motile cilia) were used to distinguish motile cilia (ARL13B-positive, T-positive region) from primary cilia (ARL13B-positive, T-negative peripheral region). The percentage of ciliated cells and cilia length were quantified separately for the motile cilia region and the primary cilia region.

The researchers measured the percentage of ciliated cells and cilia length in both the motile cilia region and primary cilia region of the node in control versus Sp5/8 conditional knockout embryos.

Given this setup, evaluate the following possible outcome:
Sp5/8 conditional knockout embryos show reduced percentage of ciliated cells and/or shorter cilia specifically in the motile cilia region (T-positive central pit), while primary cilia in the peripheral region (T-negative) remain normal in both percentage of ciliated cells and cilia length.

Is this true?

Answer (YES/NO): NO